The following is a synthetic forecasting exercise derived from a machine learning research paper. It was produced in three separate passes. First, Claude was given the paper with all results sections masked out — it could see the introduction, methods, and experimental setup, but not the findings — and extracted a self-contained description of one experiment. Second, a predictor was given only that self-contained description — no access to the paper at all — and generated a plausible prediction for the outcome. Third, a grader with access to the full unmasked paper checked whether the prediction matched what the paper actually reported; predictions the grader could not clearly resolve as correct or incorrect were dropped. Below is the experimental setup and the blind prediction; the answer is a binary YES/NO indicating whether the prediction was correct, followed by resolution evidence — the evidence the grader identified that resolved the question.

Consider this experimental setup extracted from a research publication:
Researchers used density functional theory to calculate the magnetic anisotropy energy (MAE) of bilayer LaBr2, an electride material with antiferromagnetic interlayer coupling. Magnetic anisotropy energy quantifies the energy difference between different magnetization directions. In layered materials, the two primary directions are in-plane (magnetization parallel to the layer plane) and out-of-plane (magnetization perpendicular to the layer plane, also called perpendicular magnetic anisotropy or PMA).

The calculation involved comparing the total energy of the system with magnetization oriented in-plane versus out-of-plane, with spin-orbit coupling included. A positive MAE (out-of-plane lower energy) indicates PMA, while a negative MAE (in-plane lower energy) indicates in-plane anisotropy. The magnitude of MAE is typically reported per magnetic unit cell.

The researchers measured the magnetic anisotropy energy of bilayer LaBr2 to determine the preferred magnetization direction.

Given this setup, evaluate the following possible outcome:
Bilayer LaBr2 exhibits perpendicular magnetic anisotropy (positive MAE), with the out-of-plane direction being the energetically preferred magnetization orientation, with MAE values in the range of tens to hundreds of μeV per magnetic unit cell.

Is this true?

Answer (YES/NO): YES